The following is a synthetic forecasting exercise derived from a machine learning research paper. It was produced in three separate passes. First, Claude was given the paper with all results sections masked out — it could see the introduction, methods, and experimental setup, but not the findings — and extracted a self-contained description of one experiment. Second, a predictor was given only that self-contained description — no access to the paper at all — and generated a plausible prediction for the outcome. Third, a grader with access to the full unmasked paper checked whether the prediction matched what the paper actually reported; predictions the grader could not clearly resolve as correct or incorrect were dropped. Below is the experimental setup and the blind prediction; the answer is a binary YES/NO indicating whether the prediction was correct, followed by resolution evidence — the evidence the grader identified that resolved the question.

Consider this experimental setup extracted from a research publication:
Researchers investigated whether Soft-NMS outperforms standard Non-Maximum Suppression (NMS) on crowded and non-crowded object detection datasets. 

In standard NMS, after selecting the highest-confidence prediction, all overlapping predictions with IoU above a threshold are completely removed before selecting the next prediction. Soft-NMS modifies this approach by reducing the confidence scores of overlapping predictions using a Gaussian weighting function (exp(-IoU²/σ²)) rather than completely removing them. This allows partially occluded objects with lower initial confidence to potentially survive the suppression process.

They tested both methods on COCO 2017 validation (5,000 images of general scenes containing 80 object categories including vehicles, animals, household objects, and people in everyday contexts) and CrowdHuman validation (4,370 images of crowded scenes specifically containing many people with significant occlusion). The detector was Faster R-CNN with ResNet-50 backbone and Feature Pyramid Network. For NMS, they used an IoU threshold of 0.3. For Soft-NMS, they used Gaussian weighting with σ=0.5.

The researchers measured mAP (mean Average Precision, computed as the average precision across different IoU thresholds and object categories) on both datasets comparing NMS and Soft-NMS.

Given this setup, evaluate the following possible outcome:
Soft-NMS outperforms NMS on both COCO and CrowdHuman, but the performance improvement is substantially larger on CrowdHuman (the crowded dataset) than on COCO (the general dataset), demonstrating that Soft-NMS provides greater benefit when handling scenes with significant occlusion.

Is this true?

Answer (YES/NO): YES